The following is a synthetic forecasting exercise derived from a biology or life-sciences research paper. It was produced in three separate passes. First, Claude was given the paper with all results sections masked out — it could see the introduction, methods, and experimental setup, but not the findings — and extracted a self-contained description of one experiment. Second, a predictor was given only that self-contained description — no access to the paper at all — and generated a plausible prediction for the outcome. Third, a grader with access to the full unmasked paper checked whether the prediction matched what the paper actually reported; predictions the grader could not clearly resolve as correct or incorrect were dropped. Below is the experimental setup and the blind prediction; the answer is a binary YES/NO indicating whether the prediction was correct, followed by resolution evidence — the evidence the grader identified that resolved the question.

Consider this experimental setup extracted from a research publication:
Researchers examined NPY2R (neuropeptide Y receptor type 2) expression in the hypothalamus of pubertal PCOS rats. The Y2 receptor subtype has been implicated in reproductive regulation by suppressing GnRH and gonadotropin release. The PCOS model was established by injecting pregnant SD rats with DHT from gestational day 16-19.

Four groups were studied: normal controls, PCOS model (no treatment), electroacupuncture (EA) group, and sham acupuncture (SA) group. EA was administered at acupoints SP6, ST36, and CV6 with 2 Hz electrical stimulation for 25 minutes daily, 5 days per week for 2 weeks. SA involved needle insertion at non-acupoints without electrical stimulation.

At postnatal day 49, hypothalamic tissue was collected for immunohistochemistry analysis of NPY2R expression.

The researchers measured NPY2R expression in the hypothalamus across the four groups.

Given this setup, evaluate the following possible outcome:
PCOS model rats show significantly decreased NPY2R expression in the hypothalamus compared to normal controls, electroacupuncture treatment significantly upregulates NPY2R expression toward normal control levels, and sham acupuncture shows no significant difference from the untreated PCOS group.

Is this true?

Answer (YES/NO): NO